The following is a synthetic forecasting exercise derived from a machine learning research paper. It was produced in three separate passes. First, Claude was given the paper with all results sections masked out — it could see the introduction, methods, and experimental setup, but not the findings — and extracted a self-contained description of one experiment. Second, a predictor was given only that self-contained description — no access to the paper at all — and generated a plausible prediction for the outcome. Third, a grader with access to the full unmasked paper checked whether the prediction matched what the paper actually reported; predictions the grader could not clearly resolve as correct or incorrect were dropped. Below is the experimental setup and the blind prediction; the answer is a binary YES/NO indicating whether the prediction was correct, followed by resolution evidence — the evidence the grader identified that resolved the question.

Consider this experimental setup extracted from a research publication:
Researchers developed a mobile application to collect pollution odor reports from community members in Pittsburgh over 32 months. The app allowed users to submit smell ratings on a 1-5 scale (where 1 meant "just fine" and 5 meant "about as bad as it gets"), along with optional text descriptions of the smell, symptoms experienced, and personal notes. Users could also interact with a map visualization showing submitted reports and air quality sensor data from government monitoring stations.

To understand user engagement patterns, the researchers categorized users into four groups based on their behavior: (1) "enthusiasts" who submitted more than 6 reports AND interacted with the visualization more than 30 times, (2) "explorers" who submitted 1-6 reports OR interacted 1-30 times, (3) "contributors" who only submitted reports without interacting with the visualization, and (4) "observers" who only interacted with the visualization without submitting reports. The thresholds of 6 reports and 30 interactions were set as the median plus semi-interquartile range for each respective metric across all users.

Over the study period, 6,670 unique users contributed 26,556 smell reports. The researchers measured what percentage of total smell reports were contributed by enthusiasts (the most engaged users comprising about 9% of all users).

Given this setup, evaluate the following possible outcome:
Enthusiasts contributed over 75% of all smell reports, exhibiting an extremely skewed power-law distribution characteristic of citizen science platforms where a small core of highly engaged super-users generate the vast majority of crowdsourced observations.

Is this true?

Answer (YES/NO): NO